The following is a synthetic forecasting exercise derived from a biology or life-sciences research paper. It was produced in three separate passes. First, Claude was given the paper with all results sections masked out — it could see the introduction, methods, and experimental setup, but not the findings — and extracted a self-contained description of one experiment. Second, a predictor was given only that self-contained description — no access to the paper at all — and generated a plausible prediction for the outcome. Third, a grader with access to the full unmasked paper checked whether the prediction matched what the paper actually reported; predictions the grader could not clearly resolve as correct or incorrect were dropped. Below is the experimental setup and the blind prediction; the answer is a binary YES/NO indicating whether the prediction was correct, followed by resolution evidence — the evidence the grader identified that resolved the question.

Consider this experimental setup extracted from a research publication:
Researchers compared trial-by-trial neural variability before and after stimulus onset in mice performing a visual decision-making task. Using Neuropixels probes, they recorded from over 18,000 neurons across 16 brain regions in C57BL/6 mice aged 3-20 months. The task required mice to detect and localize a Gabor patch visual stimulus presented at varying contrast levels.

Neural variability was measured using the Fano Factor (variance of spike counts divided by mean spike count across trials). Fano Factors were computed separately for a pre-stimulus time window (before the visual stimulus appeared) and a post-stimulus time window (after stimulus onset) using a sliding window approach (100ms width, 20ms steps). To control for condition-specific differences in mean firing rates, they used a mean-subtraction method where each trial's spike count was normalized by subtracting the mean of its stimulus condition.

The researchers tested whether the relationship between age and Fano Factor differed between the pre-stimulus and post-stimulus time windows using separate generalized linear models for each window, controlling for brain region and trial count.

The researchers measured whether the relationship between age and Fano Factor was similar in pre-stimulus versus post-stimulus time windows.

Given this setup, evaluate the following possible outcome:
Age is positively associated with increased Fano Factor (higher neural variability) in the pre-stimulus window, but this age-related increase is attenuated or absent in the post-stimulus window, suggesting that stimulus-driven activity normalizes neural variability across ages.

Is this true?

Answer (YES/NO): NO